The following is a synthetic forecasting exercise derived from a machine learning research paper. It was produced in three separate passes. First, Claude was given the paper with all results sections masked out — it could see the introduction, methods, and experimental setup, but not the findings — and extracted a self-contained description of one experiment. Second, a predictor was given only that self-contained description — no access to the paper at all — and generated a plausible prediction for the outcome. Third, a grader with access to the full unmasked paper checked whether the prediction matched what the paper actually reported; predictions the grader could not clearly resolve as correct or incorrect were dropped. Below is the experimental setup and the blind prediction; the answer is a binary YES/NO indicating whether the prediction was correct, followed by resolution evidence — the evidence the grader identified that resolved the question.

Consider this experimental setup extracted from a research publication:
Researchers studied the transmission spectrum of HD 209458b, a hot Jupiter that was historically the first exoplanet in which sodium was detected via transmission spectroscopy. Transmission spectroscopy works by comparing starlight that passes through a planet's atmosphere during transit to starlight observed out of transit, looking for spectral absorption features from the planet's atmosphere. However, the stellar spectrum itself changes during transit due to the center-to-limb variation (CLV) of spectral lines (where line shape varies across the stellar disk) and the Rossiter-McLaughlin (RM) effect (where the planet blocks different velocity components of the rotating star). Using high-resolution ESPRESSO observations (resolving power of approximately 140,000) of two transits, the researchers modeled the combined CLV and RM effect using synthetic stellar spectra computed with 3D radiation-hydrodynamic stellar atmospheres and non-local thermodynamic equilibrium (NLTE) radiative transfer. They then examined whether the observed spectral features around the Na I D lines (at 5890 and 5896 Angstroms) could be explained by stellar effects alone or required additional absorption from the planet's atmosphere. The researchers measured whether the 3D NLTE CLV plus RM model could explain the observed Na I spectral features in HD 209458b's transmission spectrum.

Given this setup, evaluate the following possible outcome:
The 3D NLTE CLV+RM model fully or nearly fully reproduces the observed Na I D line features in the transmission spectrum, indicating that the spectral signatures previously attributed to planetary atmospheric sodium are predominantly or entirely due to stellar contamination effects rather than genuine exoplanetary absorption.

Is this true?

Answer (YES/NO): YES